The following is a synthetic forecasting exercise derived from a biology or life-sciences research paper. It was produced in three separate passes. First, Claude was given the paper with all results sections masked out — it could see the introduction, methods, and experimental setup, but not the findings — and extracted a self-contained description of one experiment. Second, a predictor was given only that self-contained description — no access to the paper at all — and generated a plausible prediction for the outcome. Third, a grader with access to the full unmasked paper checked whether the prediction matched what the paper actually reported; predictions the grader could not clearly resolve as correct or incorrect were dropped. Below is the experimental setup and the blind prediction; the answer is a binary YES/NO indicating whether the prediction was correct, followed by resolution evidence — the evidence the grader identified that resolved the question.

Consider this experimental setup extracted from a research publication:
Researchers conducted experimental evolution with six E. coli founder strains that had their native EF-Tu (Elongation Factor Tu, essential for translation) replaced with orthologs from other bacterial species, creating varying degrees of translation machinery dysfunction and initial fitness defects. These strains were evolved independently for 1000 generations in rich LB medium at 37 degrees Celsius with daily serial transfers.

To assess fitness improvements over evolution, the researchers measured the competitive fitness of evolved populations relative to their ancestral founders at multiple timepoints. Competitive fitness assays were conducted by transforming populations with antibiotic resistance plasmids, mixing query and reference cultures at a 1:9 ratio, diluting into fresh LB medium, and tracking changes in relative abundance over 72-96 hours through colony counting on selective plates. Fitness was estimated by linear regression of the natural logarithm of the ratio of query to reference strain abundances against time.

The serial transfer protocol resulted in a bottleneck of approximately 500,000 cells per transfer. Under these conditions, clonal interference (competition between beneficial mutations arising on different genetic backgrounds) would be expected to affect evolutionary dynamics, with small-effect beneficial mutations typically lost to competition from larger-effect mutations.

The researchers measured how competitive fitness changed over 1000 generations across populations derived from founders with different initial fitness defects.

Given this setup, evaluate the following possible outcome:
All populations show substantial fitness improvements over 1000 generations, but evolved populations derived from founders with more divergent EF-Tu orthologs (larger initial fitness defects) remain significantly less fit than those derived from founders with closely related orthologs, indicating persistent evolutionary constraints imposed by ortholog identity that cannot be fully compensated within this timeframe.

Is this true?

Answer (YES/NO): NO